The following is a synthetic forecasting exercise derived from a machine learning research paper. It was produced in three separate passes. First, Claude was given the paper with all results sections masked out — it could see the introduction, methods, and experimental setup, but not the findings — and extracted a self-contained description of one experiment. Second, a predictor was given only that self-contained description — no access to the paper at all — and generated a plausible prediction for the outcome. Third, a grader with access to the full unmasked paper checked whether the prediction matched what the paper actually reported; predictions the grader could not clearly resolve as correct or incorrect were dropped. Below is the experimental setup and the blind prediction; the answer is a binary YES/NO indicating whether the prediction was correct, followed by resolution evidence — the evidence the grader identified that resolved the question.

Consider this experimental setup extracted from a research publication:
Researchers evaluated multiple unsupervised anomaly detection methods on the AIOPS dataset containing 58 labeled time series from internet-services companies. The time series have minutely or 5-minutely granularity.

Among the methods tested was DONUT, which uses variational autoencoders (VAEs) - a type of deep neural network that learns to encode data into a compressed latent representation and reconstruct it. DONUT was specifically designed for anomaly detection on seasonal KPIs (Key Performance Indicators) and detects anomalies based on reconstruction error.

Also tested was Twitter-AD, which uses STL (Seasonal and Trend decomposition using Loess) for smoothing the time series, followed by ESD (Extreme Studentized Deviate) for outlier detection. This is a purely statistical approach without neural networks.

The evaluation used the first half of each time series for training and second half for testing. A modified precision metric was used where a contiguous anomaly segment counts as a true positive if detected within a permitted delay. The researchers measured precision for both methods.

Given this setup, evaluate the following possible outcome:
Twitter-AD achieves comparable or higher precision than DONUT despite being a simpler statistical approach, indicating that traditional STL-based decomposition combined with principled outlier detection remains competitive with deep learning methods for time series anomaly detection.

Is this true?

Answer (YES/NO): YES